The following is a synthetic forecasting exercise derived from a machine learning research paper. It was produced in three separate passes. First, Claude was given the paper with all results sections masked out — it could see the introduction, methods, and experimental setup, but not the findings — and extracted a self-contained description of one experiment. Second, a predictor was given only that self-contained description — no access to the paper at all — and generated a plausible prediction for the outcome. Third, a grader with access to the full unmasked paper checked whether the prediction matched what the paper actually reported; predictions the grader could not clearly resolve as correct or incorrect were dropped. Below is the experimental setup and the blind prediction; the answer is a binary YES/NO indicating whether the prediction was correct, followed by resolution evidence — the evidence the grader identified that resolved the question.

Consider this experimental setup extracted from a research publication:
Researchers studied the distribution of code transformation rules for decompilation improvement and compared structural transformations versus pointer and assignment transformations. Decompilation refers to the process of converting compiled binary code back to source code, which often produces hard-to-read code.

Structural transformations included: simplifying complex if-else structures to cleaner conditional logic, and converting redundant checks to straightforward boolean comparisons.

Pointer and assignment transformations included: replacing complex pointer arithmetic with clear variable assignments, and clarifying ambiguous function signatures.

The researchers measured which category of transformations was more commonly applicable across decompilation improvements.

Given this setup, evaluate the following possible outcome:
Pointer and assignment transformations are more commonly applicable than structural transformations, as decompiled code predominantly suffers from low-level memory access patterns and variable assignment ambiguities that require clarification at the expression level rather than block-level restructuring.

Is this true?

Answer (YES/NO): NO